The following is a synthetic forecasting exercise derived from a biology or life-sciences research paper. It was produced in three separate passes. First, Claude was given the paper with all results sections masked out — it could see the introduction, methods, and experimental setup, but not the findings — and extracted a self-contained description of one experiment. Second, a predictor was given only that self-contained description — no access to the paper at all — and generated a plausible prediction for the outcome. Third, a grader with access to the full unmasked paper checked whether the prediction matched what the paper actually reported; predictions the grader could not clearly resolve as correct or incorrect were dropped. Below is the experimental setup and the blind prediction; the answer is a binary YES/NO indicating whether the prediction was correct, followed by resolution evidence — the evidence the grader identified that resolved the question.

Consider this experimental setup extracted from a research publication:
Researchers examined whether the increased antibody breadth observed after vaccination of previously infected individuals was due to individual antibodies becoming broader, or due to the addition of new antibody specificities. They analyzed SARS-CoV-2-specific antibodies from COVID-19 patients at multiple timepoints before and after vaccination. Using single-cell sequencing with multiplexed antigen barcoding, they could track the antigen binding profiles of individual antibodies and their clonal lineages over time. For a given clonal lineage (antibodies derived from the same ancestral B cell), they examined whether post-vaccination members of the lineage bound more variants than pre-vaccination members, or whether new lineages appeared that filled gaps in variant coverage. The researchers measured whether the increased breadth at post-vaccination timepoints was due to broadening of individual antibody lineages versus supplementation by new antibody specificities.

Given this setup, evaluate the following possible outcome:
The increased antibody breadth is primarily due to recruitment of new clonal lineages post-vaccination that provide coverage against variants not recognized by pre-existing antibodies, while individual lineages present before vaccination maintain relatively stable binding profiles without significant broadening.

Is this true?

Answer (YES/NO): NO